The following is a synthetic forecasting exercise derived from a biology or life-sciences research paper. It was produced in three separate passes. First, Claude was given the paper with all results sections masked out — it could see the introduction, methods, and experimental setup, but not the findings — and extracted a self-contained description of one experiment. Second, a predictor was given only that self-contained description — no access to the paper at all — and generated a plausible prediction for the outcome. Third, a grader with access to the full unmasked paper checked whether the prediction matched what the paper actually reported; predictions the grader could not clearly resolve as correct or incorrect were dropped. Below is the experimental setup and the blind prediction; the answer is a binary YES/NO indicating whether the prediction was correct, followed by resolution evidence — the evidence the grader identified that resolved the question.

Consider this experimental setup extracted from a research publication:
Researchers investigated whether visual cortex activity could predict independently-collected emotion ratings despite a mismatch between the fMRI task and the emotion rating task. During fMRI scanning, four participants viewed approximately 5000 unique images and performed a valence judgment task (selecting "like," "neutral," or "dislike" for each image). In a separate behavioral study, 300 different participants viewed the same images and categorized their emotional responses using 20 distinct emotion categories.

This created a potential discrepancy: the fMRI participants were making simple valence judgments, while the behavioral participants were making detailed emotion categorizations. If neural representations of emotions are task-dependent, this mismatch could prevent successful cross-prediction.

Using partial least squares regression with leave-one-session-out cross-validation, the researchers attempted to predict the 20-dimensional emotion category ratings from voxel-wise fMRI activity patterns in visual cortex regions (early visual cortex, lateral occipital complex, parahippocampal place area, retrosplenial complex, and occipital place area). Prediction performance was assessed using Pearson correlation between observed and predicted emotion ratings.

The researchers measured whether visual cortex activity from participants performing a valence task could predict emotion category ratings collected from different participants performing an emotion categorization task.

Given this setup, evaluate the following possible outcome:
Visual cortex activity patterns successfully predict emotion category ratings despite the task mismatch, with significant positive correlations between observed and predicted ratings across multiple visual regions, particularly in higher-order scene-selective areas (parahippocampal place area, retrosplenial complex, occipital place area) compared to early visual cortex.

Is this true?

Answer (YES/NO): NO